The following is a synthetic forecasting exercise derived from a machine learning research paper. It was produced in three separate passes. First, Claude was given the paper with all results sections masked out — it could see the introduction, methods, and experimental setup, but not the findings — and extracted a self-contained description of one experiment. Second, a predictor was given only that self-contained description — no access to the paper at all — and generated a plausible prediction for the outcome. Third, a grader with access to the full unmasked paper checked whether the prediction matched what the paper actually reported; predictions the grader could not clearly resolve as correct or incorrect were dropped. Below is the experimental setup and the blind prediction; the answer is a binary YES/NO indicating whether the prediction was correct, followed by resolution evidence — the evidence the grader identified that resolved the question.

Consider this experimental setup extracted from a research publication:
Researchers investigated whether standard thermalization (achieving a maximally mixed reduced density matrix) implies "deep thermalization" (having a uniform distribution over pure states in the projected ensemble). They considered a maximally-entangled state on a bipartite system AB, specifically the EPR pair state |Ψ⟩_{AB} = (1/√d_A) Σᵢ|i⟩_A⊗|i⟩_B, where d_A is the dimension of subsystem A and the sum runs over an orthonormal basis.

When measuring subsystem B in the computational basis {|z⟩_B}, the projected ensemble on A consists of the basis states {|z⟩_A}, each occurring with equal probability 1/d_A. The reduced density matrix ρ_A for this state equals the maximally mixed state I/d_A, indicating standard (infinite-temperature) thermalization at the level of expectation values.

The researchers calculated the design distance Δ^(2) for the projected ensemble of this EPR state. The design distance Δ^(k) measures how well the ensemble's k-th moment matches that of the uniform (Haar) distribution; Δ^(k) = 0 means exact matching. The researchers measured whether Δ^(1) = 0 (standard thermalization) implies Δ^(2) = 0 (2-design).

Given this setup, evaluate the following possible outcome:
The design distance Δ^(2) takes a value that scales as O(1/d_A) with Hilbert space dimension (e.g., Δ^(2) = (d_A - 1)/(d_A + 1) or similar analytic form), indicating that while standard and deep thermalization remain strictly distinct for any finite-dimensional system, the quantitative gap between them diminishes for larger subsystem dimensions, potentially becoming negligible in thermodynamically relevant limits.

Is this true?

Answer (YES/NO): NO